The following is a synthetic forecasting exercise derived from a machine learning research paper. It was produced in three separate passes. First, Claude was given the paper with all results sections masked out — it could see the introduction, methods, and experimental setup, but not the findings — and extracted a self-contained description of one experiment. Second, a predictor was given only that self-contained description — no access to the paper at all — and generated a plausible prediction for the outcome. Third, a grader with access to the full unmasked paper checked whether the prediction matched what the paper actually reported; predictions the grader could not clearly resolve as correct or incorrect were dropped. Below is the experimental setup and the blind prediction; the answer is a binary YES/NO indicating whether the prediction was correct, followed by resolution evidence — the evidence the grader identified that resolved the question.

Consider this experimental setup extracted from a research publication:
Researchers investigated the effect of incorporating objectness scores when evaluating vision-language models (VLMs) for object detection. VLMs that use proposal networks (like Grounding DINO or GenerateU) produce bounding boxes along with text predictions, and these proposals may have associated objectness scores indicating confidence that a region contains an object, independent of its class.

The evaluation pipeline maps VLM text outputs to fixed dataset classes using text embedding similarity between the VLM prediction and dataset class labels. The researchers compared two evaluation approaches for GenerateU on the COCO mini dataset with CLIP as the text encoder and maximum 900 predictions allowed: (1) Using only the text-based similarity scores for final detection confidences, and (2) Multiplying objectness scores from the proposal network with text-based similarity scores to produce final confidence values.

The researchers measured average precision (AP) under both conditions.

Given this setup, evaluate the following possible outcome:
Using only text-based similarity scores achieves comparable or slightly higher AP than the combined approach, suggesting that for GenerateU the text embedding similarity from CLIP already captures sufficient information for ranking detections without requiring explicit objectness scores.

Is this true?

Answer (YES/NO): NO